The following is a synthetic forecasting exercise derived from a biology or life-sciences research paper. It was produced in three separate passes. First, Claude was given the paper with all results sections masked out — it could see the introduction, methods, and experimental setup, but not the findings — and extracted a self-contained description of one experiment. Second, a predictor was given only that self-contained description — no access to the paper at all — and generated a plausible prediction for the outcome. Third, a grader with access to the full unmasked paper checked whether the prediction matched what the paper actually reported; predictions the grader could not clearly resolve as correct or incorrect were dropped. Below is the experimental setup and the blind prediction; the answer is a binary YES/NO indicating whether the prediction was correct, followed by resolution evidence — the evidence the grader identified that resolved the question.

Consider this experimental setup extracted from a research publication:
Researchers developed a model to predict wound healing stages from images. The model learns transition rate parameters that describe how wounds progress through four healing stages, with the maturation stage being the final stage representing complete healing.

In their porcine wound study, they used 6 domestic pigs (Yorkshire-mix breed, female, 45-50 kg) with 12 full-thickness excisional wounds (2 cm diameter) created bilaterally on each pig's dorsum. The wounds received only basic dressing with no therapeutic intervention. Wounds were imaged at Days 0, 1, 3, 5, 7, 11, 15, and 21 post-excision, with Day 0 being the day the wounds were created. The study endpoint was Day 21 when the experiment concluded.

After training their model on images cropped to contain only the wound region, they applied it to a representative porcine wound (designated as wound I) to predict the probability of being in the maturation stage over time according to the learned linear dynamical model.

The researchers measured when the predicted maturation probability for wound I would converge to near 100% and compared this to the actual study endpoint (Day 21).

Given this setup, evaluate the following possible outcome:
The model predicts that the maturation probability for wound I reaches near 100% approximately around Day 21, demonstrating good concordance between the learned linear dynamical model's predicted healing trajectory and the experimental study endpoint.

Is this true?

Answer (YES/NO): YES